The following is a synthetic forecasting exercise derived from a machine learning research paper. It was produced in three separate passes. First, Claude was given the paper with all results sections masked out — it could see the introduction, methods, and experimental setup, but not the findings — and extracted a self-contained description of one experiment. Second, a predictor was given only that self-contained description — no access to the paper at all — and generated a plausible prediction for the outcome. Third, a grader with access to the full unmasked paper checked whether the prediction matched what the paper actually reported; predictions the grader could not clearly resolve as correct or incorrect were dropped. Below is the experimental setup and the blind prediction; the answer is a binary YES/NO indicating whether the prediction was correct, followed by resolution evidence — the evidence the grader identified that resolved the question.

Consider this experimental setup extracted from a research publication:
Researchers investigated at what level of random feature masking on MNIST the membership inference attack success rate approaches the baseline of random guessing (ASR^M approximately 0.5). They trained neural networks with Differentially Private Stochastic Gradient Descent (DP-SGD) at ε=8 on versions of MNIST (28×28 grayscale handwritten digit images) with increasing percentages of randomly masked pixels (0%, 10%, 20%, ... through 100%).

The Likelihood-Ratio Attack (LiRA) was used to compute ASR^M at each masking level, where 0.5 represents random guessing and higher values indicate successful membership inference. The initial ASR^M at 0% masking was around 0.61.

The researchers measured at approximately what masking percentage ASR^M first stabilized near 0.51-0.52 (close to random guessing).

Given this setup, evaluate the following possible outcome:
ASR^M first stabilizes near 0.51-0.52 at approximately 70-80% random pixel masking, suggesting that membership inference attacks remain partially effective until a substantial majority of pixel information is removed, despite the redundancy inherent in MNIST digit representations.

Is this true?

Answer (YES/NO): NO